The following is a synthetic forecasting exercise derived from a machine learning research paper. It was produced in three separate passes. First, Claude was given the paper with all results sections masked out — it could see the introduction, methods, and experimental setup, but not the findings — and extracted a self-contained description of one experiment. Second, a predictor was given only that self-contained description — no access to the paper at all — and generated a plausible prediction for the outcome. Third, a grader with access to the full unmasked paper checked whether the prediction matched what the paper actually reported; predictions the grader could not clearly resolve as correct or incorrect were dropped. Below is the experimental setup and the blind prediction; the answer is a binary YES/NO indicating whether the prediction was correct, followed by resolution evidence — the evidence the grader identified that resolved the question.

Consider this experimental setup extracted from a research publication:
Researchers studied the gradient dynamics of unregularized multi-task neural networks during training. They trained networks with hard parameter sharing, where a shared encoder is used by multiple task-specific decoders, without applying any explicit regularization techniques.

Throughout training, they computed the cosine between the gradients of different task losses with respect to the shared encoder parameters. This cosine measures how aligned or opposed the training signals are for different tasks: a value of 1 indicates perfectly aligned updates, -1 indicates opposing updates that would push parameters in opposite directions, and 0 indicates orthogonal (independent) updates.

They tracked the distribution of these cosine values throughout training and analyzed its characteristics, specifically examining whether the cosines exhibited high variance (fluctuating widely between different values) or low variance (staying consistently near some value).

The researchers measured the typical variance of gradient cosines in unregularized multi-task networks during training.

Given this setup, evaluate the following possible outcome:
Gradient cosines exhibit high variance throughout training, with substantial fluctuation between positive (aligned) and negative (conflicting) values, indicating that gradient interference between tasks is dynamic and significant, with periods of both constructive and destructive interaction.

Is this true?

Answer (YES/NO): YES